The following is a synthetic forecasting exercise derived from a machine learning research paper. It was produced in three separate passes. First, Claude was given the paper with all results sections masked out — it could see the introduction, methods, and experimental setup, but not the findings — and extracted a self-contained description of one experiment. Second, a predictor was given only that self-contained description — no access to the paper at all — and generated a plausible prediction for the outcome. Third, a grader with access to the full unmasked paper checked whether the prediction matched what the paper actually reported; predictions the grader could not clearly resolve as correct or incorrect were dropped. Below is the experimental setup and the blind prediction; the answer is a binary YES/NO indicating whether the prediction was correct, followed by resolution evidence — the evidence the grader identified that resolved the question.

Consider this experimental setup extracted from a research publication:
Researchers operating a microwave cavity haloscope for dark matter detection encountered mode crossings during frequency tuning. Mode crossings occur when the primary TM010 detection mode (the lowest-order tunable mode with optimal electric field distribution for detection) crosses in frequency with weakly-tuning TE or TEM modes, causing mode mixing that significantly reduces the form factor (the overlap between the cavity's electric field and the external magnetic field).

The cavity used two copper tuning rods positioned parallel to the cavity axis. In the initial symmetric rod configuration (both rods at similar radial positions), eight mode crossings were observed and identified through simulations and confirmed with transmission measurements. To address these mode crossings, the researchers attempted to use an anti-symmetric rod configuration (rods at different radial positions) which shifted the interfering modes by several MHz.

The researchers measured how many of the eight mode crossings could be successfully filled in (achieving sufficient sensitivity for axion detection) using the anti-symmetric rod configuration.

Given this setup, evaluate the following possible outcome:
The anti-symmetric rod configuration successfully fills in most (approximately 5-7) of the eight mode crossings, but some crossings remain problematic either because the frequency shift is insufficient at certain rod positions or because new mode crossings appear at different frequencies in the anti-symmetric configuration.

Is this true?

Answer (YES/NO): NO